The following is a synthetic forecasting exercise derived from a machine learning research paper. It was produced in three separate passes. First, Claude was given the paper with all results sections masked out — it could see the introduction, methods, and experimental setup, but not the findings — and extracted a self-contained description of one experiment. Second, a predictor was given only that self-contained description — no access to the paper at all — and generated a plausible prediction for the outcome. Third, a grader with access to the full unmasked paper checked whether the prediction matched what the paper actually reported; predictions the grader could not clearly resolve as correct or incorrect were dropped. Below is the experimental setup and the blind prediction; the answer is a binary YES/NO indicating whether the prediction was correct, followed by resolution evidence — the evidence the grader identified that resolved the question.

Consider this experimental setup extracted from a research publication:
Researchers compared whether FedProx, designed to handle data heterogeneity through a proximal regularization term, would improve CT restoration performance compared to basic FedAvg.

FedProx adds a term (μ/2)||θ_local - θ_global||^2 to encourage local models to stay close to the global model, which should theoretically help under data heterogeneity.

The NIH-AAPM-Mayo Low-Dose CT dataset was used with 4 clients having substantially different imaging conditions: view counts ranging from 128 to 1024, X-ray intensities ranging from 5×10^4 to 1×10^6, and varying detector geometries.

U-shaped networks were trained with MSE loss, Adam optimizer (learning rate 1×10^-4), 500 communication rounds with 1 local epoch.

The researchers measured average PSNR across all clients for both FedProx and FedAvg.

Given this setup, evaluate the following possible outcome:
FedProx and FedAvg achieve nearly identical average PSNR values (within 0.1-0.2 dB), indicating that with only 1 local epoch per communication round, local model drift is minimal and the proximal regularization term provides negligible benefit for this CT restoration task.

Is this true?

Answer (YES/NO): NO